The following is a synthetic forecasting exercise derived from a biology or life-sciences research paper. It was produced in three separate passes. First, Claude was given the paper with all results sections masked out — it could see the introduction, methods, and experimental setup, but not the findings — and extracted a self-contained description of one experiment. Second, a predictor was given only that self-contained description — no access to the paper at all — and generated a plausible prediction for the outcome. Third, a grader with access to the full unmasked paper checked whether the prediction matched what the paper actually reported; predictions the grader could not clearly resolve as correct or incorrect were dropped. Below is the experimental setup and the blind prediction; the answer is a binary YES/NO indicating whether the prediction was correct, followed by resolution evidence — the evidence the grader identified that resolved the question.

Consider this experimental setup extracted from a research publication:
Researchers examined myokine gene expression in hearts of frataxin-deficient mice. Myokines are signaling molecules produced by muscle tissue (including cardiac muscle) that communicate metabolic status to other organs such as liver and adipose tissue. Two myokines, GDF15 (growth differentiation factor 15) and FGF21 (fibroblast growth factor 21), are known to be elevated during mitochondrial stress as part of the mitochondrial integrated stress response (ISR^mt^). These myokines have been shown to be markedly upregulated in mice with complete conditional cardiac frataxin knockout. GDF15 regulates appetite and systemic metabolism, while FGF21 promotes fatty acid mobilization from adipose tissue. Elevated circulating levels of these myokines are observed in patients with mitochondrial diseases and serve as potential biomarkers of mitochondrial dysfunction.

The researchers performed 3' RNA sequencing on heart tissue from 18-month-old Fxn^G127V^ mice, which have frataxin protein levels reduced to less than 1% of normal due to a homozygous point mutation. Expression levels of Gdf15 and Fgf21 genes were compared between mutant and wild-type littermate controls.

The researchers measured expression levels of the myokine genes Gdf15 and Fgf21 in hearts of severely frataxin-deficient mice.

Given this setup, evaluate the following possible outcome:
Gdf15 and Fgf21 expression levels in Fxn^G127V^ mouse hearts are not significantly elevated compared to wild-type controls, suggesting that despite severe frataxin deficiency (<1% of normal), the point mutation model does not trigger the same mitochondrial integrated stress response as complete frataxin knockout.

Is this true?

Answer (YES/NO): NO